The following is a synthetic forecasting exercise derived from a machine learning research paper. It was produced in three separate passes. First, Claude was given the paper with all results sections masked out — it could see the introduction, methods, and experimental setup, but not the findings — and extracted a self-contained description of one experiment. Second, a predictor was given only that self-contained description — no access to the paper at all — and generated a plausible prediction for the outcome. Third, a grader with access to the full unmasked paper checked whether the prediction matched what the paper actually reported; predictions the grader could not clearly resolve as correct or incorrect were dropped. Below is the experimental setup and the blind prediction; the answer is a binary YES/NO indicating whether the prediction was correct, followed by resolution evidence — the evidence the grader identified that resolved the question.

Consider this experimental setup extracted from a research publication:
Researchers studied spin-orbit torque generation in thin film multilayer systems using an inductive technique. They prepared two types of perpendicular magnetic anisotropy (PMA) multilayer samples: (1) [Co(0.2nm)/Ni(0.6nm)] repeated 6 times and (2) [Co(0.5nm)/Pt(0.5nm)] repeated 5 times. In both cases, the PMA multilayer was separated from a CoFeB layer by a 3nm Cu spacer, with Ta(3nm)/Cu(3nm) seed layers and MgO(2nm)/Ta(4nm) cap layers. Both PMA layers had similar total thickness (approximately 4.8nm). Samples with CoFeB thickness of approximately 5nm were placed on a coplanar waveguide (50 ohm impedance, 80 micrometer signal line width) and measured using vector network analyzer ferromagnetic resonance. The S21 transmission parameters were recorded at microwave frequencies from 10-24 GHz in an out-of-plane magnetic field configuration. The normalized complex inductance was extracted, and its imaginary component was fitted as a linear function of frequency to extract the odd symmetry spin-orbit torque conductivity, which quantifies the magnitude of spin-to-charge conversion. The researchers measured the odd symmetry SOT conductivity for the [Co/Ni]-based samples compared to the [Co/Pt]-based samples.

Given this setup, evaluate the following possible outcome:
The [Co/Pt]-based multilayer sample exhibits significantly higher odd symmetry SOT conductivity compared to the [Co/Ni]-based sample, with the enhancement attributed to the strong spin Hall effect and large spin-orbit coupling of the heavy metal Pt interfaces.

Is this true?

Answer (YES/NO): NO